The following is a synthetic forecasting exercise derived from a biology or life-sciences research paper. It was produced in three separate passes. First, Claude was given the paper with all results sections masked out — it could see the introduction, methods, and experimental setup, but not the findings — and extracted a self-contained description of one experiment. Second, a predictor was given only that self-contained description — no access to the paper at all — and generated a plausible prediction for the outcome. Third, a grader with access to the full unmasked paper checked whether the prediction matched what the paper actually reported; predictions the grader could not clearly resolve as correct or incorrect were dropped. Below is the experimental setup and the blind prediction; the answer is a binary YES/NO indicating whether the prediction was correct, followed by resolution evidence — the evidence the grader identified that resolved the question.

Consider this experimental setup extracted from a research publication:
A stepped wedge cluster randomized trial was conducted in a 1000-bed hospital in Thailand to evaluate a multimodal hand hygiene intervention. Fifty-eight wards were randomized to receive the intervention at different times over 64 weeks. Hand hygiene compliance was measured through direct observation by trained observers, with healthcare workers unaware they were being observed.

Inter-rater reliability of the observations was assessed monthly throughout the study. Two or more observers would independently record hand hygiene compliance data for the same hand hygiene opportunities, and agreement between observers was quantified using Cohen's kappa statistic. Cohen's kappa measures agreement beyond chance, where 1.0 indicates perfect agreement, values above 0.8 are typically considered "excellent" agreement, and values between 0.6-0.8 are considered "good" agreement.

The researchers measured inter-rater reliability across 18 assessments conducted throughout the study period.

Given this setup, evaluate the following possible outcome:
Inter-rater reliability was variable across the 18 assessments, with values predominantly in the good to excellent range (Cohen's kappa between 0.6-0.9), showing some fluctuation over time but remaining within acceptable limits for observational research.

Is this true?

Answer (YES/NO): NO